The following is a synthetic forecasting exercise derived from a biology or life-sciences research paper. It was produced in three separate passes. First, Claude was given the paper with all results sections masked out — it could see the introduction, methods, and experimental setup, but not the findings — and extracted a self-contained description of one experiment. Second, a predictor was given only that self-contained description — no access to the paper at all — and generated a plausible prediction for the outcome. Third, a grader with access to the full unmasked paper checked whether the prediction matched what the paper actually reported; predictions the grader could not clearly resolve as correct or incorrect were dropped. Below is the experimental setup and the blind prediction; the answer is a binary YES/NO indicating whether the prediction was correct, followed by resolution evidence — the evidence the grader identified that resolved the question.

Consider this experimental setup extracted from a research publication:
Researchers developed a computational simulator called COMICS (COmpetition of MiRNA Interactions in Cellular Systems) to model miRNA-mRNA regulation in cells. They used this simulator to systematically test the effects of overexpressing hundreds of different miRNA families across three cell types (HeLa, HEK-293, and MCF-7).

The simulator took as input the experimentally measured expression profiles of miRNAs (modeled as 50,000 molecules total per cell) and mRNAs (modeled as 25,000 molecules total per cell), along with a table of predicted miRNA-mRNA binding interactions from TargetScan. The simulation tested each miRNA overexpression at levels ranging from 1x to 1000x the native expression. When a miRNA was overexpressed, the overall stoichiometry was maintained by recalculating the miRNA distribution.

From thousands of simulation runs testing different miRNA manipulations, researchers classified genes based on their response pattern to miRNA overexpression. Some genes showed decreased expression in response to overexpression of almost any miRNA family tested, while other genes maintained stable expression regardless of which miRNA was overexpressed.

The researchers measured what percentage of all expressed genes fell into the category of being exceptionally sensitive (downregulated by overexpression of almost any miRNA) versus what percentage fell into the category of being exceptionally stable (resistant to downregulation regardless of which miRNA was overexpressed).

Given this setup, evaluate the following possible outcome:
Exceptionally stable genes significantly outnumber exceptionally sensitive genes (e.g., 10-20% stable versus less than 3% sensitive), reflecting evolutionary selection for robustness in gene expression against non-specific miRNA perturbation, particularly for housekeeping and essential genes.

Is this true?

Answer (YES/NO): YES